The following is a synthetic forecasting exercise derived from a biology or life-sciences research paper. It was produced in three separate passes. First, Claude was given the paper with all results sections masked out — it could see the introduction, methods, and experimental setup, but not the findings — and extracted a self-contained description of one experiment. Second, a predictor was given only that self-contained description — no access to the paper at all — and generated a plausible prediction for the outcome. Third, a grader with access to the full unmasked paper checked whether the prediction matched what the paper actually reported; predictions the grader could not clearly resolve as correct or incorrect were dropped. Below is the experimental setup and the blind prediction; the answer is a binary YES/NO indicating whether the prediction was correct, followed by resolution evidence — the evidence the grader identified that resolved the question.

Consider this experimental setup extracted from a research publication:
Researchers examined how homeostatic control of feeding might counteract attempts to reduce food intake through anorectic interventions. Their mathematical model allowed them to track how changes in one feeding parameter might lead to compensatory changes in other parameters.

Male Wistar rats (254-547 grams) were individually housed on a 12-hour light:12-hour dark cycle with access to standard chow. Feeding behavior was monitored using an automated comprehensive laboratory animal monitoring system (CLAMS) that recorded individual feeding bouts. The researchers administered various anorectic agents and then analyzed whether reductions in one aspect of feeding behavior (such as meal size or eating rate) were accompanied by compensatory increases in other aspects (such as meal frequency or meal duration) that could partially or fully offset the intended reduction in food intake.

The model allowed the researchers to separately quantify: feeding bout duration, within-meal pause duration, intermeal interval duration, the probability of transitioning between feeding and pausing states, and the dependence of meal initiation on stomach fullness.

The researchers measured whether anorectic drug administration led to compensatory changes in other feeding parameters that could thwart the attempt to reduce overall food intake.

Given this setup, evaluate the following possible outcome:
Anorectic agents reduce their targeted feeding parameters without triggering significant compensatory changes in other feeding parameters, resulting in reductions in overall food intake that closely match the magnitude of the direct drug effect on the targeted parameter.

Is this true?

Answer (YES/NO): NO